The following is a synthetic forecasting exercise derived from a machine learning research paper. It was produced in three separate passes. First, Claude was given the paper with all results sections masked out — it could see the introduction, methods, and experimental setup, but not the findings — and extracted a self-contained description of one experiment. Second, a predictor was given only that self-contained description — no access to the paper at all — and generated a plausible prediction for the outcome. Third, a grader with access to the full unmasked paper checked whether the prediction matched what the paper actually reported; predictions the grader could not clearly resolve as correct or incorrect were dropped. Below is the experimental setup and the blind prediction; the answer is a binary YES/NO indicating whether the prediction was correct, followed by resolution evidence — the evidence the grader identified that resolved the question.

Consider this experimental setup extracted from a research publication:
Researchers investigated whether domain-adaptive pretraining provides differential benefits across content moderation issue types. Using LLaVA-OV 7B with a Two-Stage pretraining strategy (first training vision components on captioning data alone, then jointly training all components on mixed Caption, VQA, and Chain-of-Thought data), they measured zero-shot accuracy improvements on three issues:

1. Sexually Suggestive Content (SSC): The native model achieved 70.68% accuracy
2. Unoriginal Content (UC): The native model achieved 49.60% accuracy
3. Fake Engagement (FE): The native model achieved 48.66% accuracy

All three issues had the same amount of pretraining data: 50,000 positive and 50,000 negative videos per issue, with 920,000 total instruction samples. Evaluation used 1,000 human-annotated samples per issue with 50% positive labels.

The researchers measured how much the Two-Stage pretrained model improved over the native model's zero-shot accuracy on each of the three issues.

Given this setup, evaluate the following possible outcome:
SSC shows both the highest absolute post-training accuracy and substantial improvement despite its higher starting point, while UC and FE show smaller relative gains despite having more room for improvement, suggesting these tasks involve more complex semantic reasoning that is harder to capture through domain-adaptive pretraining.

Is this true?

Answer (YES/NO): NO